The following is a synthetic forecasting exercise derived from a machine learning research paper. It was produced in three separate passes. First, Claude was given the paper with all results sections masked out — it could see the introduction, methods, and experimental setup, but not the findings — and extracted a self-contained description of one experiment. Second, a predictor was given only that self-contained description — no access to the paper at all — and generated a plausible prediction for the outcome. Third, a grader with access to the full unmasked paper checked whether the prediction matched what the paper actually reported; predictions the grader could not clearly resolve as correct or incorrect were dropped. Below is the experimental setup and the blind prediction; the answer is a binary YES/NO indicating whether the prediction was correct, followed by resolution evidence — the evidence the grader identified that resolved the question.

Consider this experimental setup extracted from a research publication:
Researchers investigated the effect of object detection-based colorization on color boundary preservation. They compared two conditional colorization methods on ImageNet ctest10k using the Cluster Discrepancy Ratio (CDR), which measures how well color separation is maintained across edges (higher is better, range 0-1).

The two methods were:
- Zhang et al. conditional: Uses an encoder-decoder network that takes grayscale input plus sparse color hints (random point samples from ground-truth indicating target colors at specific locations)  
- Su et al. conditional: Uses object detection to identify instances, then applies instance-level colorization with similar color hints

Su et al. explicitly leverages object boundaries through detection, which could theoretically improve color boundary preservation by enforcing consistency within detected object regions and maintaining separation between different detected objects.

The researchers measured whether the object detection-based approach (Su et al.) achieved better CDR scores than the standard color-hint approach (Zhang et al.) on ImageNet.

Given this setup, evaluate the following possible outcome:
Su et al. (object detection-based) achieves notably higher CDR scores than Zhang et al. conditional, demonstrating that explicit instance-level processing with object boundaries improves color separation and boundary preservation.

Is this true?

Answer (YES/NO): NO